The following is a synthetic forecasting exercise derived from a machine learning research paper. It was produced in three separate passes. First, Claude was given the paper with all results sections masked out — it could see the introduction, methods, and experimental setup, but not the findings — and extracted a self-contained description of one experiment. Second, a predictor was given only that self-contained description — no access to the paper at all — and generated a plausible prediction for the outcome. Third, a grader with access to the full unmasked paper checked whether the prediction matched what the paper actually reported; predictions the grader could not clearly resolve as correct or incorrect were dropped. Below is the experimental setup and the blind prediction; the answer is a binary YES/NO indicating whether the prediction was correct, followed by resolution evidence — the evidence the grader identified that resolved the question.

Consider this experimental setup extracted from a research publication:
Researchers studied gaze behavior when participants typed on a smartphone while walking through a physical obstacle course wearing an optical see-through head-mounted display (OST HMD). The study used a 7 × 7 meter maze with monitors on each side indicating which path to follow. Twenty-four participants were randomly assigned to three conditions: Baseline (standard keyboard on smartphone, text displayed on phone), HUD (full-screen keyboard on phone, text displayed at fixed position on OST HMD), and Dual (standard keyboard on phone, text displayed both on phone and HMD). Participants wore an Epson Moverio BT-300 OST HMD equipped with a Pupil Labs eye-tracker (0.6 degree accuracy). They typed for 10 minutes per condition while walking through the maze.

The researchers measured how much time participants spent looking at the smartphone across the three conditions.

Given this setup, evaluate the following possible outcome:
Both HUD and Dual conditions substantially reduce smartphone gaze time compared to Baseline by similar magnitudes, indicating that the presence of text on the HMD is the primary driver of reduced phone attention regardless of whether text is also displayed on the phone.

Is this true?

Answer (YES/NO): NO